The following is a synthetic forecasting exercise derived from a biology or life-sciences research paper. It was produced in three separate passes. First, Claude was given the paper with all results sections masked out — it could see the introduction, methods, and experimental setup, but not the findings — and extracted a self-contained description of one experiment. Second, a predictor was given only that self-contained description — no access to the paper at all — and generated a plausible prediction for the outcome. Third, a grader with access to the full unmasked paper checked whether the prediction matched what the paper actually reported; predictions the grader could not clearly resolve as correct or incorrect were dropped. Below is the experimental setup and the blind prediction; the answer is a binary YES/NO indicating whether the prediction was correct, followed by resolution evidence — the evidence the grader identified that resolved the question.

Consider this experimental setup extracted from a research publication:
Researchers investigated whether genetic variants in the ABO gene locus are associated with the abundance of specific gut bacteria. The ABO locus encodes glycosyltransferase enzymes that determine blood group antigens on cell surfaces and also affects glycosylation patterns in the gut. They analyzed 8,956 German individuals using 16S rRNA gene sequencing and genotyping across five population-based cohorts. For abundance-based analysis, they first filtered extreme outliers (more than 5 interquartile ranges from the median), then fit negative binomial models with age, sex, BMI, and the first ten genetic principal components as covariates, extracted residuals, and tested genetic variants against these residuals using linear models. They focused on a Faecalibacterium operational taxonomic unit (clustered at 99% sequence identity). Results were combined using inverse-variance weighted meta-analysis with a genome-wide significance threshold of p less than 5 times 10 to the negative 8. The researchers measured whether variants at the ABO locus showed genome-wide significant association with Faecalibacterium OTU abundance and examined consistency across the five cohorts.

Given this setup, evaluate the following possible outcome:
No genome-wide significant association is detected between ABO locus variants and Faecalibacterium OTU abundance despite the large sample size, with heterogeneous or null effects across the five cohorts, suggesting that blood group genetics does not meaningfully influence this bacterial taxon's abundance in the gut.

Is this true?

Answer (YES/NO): NO